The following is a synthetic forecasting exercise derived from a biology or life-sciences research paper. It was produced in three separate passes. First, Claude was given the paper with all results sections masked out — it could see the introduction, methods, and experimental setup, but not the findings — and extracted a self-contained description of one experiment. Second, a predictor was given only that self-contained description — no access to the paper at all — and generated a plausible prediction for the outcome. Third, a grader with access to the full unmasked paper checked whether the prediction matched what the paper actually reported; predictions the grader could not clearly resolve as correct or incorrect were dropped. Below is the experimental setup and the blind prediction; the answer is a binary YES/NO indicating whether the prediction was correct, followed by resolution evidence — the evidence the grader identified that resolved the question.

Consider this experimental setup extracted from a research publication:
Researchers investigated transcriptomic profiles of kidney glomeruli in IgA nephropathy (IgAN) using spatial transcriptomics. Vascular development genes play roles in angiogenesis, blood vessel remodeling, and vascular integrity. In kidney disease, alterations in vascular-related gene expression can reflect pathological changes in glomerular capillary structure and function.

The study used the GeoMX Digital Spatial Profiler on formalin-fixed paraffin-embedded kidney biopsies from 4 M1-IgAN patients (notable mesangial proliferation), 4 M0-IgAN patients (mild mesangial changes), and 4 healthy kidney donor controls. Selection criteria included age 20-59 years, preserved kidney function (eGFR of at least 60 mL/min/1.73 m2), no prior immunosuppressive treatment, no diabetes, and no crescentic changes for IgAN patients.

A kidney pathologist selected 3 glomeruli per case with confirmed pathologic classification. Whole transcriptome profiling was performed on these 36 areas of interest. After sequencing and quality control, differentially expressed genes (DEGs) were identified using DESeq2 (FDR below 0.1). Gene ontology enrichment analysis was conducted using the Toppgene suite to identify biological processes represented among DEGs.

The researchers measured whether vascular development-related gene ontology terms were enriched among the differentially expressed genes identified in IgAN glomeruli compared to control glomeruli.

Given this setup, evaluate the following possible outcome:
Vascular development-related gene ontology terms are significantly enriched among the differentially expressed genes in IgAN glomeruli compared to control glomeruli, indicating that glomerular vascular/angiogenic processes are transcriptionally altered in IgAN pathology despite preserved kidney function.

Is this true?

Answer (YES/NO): YES